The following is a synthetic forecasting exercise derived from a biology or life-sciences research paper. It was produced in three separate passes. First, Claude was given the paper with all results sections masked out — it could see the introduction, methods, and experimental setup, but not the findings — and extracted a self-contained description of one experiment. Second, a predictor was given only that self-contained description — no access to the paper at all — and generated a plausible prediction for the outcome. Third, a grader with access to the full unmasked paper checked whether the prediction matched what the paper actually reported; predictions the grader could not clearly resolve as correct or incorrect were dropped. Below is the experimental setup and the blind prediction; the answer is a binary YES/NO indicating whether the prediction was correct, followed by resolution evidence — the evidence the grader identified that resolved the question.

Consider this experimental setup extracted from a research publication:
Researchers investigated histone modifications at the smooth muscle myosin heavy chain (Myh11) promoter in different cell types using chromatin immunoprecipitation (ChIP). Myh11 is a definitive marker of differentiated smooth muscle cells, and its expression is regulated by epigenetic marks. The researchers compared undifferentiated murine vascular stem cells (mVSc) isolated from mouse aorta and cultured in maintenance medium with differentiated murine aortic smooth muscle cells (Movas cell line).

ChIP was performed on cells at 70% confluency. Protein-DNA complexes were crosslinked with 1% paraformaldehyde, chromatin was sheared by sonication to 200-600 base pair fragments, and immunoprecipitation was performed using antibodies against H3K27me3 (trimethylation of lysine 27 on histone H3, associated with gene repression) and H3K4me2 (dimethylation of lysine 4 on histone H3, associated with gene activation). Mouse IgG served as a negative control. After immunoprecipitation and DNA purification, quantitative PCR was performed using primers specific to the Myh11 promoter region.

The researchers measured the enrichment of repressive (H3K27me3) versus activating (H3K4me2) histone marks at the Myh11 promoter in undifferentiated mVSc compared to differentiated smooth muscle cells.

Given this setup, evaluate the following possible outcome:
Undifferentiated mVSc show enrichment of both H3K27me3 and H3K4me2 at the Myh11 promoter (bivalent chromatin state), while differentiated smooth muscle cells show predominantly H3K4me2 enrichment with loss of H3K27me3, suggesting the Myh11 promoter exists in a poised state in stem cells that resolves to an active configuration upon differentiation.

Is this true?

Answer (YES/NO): NO